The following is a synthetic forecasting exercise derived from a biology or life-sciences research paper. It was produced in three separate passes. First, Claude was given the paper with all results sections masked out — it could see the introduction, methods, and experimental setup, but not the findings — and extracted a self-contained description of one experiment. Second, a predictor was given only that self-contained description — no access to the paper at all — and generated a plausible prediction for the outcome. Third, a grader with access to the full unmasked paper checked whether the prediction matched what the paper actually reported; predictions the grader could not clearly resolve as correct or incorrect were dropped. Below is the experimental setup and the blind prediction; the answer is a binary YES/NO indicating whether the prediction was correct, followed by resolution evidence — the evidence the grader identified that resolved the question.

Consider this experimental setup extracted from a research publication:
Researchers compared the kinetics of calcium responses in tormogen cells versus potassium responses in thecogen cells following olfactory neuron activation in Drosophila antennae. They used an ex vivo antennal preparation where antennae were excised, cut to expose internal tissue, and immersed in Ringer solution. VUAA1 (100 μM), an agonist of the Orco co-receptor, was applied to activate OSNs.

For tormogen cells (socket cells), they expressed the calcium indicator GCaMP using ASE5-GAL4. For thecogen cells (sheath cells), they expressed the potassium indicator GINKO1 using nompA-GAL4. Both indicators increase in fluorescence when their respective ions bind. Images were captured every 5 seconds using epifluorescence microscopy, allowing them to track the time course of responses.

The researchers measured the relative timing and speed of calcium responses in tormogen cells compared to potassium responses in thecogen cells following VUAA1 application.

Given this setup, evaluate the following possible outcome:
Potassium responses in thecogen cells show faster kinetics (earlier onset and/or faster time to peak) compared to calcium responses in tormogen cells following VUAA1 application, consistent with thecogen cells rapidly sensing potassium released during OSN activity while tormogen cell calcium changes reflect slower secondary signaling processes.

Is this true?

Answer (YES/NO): NO